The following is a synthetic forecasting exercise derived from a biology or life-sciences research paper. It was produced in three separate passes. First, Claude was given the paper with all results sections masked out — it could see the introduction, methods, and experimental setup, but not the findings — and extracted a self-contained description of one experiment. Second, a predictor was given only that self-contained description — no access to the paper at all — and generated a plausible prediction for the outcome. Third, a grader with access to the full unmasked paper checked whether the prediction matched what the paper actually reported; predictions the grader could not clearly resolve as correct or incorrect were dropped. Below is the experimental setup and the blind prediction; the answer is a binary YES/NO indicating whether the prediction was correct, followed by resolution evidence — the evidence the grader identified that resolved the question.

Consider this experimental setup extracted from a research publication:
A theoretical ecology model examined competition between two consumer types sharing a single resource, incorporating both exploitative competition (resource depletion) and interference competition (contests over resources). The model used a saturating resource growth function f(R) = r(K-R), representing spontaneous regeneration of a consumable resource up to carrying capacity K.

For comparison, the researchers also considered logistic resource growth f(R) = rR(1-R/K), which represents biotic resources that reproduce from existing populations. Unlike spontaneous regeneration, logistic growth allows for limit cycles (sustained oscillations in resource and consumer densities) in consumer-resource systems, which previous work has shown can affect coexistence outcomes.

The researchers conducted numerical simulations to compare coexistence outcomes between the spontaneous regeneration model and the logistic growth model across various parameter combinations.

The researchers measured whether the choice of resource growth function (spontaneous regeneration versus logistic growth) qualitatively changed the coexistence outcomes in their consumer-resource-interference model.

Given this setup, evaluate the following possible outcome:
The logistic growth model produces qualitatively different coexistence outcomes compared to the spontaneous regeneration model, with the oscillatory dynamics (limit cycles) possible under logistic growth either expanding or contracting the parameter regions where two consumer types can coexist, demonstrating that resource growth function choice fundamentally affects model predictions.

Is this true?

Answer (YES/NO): NO